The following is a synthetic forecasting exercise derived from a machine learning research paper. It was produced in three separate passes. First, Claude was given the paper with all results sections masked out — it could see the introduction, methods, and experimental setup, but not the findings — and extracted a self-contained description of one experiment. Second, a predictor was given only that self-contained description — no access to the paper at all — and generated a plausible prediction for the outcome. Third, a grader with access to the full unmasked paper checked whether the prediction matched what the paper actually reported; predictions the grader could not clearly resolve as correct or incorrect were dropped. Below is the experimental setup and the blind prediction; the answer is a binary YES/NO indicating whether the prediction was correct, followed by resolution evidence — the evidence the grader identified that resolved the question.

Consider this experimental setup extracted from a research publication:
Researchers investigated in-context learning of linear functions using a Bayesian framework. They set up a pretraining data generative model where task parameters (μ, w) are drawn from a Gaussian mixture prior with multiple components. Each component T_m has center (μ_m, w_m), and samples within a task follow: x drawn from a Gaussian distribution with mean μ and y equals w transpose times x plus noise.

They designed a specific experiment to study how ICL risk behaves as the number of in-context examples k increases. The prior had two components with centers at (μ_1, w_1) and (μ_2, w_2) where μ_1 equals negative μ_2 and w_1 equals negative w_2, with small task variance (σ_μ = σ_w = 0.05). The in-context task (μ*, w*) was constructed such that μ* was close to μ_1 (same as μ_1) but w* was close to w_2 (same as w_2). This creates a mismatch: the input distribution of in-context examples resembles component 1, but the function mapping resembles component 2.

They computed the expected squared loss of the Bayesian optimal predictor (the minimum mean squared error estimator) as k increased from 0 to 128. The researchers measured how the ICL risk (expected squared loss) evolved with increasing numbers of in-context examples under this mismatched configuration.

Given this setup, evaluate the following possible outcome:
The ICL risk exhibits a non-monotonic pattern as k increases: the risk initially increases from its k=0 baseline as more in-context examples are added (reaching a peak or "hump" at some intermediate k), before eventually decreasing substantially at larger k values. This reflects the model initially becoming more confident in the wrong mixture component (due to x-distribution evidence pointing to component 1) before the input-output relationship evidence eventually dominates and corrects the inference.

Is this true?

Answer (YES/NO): YES